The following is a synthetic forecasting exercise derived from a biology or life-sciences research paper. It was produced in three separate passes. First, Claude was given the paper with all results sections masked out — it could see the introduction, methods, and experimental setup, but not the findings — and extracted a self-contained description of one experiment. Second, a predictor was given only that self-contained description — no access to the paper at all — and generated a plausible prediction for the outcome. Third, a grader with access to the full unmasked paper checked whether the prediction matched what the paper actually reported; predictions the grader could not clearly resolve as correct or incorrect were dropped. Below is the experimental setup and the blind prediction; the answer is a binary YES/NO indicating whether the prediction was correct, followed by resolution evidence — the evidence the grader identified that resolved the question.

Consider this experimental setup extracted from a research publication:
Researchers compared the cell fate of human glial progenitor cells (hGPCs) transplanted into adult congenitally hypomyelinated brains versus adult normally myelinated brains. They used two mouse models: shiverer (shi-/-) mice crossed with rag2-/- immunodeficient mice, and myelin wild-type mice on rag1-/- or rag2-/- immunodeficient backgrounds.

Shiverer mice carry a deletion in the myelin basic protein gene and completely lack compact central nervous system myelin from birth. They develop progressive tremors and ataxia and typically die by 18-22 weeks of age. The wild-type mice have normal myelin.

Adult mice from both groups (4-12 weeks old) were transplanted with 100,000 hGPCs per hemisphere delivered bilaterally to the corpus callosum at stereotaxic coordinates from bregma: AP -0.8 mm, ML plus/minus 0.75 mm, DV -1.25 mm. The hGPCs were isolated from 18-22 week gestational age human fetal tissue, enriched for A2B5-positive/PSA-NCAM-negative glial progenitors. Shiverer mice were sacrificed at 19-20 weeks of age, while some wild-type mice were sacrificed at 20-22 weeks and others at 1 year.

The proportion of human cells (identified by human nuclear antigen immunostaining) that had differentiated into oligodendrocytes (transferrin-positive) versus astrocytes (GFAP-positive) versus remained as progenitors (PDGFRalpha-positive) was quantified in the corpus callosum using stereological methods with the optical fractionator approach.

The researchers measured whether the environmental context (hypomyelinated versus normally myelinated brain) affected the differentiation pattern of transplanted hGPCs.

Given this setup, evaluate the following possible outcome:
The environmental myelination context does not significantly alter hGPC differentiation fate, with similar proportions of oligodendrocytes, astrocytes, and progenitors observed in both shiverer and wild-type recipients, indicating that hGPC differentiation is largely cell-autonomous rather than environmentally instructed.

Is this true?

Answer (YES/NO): NO